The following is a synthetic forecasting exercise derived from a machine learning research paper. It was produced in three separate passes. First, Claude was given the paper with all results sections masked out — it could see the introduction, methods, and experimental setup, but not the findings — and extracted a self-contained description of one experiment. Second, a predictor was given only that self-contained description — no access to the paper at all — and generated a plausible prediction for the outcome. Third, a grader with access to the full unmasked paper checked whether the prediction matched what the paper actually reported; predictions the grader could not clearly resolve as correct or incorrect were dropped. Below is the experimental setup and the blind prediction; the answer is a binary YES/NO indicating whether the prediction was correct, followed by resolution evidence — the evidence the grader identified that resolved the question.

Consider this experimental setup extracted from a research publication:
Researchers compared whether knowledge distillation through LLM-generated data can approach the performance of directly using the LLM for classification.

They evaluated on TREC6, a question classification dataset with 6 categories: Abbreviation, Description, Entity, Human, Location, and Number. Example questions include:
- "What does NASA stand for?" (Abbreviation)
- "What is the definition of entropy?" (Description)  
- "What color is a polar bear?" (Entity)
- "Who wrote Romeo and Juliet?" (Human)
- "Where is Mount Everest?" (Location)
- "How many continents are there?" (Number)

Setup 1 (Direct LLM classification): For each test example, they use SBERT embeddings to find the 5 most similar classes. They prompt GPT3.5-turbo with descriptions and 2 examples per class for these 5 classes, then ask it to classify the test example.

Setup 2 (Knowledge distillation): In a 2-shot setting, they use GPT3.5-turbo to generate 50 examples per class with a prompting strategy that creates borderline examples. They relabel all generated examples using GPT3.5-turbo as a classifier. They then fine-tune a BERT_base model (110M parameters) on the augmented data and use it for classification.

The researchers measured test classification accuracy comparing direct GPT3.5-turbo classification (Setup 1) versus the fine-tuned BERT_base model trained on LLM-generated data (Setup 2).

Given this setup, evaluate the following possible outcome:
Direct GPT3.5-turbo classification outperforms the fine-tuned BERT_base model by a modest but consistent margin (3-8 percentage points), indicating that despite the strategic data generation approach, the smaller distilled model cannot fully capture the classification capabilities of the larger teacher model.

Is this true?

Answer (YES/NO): NO